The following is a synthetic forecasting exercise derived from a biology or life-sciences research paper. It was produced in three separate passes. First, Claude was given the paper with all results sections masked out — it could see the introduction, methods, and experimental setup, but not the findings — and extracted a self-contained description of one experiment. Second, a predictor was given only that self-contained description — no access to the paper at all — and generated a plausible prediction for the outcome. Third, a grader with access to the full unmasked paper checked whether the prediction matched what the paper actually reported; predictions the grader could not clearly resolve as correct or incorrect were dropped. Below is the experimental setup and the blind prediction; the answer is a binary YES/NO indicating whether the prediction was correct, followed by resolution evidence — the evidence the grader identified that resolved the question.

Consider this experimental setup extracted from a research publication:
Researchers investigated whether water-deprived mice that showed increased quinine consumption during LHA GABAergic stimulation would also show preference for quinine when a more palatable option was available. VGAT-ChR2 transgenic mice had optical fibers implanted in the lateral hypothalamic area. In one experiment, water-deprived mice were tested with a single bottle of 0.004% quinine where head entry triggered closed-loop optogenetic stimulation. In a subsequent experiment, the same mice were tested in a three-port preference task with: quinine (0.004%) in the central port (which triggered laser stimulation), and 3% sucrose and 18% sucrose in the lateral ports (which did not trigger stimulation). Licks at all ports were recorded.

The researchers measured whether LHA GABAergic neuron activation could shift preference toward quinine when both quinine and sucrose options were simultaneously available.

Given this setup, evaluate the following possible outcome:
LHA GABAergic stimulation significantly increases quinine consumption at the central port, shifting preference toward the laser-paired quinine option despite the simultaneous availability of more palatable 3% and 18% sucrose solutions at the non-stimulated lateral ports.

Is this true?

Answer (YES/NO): NO